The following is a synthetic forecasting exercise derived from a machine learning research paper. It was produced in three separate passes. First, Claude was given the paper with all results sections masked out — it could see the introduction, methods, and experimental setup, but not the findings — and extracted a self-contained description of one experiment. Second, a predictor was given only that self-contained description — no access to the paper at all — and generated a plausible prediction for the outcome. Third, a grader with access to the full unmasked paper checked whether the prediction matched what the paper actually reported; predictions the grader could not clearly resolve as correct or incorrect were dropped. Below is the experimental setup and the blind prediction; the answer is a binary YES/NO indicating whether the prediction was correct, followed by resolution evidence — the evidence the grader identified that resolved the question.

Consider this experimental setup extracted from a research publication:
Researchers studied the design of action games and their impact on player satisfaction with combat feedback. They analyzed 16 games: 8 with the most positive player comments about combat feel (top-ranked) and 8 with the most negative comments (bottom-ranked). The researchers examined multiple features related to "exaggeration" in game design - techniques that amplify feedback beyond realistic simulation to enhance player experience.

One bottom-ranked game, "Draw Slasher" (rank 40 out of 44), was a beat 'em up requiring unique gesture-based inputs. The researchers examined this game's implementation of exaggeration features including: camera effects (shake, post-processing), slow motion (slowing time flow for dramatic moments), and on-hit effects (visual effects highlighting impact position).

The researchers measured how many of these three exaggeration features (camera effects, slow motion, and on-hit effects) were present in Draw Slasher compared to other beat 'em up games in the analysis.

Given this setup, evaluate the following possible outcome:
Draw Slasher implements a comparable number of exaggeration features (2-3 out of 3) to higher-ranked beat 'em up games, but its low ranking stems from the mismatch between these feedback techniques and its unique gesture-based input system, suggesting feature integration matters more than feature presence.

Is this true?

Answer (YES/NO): NO